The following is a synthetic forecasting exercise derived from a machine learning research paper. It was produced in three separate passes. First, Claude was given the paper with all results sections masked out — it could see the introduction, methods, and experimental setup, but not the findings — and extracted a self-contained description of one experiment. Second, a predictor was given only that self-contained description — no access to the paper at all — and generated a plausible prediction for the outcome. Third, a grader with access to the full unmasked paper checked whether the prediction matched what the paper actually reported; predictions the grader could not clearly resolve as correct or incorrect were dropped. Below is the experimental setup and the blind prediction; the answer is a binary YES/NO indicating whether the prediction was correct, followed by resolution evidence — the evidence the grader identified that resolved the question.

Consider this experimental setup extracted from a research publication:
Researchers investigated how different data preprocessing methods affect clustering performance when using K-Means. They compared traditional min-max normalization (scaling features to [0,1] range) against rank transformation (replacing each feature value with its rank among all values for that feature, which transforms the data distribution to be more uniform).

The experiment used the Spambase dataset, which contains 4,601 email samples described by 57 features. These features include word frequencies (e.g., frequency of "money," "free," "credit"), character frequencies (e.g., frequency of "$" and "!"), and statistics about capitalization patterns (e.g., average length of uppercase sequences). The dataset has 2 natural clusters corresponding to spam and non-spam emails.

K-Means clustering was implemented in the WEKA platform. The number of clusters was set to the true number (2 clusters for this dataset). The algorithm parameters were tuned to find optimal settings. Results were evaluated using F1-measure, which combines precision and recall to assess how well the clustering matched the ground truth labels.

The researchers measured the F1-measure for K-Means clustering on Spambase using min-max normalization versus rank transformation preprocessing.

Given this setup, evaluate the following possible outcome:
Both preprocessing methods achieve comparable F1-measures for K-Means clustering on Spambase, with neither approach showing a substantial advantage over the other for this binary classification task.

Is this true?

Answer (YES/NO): NO